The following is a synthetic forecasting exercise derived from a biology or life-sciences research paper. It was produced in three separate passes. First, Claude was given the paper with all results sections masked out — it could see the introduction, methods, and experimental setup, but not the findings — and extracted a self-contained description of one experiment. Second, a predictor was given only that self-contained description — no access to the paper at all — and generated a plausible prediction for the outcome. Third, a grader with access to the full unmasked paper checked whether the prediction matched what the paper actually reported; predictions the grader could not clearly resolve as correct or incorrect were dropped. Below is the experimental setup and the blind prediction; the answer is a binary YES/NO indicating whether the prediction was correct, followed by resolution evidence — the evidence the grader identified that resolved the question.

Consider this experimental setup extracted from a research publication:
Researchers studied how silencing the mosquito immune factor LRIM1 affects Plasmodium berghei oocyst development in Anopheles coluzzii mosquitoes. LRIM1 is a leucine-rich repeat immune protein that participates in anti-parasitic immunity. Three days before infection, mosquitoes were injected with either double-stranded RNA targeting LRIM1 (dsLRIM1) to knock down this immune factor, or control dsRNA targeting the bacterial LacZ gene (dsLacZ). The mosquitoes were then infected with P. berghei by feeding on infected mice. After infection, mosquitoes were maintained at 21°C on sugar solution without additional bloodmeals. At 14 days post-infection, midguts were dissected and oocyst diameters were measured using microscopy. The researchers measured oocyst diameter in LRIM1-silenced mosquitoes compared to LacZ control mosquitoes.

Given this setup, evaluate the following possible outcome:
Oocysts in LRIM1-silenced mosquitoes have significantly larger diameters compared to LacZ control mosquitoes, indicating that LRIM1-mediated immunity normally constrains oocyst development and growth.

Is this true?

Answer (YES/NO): NO